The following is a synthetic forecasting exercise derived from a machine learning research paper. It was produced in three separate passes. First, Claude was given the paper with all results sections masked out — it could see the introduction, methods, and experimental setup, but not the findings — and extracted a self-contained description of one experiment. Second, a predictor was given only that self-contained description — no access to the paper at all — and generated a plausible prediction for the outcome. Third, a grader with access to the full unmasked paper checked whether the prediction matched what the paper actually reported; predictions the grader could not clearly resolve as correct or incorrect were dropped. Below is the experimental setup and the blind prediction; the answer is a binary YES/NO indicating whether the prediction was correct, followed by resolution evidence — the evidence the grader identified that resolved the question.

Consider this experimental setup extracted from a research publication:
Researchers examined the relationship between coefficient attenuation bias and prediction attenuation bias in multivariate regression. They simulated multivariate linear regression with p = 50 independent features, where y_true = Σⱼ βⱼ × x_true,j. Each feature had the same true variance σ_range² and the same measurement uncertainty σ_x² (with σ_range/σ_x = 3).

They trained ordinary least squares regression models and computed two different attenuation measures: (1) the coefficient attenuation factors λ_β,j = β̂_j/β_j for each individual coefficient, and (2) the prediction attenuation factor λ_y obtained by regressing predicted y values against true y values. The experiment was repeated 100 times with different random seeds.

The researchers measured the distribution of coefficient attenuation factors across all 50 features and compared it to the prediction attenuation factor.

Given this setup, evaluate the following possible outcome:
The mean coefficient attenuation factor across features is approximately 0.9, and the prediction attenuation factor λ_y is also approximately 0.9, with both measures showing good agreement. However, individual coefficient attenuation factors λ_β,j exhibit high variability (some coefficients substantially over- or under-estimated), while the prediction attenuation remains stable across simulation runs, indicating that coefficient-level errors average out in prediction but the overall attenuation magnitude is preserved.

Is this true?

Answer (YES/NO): YES